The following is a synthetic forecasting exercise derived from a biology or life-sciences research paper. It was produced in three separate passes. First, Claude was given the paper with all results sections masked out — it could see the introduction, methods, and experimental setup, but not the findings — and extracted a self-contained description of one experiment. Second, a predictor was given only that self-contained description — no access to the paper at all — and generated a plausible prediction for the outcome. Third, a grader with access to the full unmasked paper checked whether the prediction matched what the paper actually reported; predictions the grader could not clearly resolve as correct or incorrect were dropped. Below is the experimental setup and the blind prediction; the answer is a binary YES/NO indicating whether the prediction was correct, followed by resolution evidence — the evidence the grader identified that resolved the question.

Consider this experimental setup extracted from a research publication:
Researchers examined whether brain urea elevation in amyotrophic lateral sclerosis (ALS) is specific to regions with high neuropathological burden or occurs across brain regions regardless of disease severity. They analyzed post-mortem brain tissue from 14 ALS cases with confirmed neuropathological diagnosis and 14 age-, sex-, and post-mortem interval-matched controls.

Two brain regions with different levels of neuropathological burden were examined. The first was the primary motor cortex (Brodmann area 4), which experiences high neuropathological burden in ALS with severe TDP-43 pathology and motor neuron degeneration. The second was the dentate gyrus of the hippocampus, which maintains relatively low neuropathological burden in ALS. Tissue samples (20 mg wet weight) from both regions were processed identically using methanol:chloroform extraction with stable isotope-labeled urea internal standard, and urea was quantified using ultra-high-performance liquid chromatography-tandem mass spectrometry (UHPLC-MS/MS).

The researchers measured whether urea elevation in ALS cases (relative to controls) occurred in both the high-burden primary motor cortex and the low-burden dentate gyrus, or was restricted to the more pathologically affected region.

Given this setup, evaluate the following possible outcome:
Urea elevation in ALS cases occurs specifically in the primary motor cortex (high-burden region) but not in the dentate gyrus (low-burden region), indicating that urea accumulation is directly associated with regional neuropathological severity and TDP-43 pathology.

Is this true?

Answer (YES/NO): YES